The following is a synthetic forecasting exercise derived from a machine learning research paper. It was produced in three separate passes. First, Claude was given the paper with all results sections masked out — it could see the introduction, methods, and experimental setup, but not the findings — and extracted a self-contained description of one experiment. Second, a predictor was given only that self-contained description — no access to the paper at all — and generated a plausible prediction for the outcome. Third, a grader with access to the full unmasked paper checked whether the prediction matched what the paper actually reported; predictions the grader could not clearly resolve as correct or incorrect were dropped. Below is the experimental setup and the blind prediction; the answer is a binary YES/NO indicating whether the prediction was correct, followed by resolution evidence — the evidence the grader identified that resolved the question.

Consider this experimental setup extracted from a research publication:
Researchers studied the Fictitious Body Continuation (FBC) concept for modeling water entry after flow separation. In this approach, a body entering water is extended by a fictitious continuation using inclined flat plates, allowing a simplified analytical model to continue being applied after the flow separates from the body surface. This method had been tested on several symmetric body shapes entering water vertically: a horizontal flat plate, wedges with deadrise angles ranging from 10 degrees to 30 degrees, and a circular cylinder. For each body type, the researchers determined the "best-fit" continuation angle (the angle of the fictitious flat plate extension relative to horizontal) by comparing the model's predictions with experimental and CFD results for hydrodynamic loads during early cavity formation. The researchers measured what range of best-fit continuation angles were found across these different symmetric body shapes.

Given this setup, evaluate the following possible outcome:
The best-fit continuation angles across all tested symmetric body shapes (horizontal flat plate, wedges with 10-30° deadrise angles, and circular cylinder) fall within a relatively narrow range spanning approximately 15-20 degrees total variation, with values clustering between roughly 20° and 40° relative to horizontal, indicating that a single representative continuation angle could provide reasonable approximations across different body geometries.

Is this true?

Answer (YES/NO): NO